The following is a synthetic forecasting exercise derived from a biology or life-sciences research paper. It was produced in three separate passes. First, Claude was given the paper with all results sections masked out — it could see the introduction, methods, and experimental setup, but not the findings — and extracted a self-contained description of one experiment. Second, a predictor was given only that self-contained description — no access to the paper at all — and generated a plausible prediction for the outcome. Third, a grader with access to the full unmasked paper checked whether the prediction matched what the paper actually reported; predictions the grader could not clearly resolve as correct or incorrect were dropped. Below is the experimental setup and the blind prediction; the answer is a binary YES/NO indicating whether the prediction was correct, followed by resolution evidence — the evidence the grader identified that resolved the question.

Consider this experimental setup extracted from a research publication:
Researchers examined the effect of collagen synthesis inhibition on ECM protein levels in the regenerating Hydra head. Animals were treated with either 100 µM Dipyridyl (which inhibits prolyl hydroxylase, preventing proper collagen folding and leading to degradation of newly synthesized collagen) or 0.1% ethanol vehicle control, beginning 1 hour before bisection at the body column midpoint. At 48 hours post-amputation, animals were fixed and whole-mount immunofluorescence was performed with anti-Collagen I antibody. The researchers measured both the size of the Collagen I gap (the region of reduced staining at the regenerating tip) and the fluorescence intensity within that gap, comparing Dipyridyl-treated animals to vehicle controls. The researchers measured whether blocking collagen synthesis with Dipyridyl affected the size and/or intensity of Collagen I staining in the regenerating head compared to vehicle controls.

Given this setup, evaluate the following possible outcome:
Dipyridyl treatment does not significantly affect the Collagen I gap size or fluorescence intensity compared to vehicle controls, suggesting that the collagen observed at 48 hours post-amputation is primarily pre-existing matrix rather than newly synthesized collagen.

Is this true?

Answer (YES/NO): NO